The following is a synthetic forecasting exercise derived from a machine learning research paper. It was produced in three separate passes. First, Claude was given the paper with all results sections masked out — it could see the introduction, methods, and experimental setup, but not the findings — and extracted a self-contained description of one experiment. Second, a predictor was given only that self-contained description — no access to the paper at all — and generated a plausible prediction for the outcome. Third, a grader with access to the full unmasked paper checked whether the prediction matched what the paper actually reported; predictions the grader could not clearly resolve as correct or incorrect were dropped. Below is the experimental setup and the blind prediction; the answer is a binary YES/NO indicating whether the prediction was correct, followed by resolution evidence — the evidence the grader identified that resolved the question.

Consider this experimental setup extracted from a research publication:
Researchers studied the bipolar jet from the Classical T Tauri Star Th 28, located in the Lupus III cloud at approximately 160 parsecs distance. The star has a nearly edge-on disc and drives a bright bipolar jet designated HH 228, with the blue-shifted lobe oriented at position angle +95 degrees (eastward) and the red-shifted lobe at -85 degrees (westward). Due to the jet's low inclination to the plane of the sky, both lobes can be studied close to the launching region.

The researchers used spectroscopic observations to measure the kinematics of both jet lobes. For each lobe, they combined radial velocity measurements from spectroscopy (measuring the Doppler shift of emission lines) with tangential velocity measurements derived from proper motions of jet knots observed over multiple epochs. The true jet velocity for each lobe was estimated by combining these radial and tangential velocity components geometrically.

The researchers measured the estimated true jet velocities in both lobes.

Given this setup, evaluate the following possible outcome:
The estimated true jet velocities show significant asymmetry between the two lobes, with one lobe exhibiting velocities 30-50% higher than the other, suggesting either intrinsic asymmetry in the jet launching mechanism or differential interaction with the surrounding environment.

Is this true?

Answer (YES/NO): YES